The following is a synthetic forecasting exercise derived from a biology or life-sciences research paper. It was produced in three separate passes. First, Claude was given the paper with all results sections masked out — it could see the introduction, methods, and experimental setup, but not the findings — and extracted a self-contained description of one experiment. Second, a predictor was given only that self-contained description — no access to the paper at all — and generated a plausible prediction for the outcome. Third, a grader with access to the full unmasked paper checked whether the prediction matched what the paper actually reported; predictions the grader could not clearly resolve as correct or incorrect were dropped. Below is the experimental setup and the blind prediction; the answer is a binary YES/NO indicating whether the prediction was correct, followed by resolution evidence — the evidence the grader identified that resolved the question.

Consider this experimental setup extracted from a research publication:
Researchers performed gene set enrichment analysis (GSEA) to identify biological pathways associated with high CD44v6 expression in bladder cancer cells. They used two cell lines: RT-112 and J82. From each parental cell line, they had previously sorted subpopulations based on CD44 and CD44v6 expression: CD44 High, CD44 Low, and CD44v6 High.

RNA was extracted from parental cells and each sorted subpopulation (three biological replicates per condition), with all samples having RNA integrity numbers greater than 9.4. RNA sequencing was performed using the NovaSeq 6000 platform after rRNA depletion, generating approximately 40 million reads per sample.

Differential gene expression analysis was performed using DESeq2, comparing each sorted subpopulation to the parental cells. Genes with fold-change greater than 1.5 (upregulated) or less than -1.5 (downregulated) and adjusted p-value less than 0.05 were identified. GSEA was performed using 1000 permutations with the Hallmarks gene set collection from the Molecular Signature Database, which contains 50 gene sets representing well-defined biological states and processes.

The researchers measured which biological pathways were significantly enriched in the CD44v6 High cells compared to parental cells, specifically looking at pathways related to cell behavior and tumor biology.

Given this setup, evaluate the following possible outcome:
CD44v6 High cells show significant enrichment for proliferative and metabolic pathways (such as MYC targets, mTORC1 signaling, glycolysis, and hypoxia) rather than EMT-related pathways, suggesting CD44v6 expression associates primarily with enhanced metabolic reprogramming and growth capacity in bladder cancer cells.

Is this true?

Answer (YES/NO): NO